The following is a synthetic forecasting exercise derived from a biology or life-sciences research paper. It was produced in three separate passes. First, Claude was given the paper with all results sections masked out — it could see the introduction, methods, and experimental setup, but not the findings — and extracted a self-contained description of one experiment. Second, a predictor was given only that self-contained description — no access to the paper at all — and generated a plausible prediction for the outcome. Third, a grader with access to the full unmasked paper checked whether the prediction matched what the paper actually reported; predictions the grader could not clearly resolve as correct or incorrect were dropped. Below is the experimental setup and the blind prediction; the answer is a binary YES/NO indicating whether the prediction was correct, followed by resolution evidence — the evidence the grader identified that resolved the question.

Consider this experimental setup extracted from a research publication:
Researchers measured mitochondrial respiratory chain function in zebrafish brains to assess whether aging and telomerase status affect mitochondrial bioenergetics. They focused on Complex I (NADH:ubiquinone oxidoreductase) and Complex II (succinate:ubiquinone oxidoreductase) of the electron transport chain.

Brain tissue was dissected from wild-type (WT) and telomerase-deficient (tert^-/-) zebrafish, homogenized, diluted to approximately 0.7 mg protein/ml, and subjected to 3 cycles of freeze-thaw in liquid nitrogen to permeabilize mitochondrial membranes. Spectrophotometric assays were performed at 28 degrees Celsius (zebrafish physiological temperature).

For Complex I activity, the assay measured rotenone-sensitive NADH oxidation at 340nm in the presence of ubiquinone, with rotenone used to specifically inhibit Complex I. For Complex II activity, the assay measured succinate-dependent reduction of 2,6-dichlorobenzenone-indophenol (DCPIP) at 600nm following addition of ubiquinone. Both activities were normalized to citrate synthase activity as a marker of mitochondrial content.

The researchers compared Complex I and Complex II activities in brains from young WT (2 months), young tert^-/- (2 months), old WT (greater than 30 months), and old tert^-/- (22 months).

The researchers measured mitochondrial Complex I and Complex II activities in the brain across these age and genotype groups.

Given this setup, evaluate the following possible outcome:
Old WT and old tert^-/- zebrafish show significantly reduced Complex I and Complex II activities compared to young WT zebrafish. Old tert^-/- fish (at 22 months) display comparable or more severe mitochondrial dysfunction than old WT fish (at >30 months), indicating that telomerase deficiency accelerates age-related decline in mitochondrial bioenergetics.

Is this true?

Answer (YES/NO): NO